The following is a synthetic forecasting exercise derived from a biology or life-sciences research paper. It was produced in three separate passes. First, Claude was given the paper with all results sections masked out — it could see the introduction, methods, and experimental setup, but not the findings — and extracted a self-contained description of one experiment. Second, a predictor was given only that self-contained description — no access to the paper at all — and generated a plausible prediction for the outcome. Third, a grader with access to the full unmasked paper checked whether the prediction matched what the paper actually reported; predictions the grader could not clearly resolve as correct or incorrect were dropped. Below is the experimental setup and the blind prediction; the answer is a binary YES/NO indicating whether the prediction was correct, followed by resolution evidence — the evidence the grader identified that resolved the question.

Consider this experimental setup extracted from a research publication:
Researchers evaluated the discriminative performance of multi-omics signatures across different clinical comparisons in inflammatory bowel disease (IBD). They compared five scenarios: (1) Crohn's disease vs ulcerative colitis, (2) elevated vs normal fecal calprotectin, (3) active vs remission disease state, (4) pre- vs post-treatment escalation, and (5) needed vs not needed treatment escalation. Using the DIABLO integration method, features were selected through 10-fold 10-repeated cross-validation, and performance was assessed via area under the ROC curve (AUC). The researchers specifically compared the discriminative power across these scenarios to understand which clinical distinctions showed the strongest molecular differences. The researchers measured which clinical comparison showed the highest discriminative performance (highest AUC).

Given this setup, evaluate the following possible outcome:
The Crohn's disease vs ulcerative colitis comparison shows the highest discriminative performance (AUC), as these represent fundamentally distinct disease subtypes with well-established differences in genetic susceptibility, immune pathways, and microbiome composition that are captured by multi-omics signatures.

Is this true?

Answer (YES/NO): NO